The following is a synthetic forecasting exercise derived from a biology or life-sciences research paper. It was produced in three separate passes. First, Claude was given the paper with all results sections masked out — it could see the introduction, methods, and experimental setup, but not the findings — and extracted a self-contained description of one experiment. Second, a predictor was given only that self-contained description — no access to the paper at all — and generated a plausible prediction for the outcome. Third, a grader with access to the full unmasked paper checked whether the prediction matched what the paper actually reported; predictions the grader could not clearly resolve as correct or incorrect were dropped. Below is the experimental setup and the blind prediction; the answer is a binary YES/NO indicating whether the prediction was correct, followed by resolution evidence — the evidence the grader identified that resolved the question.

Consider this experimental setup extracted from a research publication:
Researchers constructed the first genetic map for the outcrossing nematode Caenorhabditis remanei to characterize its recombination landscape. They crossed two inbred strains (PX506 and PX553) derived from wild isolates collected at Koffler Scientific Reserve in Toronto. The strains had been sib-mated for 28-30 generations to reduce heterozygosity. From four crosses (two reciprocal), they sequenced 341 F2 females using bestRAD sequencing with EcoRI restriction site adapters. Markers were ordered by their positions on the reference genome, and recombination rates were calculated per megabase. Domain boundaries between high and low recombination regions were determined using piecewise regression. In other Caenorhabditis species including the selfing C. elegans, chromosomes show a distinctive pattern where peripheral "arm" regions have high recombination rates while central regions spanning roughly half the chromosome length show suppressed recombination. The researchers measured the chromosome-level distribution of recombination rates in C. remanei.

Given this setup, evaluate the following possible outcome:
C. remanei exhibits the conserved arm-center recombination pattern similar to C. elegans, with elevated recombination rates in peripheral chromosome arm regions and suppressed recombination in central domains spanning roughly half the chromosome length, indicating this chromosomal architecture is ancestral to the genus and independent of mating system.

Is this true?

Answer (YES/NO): NO